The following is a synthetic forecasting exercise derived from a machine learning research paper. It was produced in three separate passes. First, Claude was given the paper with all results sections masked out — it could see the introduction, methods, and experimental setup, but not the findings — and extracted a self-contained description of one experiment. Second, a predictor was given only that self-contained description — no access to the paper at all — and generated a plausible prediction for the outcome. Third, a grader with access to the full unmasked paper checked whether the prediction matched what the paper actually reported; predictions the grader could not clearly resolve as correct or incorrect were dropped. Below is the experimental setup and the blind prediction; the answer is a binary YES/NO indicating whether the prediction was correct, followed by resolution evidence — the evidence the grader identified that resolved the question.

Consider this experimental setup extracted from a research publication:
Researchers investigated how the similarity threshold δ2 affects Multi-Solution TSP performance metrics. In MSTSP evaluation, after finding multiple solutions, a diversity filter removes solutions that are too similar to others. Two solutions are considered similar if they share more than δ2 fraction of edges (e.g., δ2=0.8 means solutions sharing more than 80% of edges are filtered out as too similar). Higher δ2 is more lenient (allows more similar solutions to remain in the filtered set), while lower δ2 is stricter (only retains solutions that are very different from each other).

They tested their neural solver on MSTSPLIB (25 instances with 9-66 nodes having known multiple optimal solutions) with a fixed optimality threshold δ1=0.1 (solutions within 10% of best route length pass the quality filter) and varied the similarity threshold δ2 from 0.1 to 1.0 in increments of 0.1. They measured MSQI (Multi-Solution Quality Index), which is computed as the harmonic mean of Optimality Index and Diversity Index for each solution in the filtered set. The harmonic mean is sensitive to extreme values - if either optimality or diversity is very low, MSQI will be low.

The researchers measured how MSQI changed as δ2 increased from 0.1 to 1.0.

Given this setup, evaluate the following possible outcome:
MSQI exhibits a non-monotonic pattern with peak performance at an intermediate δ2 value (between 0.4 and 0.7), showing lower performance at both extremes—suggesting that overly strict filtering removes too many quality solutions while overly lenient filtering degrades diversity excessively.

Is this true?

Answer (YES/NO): YES